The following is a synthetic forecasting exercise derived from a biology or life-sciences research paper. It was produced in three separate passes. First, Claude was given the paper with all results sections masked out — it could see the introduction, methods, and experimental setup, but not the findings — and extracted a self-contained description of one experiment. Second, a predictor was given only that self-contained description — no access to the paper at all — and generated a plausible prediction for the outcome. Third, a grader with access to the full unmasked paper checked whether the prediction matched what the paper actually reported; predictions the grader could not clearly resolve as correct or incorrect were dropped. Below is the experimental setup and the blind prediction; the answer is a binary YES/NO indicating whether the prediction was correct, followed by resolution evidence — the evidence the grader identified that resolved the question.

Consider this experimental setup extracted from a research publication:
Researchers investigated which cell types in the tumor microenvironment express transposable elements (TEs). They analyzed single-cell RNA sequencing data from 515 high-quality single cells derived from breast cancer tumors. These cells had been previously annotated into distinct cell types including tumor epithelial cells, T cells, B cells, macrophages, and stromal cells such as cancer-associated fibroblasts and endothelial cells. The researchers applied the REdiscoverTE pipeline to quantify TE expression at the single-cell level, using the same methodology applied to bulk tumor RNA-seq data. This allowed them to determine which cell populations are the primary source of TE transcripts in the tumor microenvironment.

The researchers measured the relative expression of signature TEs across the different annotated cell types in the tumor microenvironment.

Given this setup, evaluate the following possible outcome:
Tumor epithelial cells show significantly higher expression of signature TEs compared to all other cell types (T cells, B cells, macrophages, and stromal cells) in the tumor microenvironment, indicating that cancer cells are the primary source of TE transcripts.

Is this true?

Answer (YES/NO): YES